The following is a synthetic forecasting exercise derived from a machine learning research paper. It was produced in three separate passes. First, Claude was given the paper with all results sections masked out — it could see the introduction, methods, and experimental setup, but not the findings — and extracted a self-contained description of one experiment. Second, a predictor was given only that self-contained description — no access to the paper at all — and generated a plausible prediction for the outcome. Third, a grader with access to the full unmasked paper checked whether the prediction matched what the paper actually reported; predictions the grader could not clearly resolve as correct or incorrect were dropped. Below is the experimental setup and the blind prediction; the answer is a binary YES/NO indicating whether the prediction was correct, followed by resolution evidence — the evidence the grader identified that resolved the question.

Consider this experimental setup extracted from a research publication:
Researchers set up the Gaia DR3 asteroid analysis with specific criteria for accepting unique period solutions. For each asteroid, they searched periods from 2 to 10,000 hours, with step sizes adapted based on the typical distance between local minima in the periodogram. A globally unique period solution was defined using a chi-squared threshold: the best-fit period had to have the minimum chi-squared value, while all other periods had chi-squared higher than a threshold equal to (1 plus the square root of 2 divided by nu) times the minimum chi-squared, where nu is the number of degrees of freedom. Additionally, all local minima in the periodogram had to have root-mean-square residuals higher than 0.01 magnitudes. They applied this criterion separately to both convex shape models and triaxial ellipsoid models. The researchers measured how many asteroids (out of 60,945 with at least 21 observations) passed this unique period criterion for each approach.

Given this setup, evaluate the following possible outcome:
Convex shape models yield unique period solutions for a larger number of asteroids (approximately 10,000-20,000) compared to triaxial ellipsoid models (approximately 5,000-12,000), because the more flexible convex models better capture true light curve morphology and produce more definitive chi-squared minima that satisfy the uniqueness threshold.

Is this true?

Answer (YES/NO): NO